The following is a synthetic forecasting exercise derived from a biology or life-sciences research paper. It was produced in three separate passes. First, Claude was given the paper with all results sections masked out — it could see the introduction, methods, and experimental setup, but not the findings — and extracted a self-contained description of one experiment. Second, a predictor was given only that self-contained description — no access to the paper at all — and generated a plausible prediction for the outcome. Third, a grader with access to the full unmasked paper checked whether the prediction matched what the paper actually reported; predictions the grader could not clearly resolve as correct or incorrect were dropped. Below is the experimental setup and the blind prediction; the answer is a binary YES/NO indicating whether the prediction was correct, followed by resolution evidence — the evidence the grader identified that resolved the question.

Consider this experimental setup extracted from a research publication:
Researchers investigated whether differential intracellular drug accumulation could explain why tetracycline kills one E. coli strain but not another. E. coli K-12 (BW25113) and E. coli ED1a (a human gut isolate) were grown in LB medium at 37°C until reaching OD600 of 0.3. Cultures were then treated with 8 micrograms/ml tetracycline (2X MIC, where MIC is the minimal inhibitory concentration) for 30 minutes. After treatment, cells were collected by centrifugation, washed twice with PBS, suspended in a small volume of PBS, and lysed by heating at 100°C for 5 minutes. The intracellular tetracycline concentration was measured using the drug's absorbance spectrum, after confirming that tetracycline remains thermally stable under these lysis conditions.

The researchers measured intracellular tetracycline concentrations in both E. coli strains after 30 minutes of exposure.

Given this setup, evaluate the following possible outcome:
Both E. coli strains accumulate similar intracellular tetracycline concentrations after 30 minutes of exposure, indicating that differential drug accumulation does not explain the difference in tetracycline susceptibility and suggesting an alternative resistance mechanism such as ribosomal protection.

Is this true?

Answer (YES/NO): NO